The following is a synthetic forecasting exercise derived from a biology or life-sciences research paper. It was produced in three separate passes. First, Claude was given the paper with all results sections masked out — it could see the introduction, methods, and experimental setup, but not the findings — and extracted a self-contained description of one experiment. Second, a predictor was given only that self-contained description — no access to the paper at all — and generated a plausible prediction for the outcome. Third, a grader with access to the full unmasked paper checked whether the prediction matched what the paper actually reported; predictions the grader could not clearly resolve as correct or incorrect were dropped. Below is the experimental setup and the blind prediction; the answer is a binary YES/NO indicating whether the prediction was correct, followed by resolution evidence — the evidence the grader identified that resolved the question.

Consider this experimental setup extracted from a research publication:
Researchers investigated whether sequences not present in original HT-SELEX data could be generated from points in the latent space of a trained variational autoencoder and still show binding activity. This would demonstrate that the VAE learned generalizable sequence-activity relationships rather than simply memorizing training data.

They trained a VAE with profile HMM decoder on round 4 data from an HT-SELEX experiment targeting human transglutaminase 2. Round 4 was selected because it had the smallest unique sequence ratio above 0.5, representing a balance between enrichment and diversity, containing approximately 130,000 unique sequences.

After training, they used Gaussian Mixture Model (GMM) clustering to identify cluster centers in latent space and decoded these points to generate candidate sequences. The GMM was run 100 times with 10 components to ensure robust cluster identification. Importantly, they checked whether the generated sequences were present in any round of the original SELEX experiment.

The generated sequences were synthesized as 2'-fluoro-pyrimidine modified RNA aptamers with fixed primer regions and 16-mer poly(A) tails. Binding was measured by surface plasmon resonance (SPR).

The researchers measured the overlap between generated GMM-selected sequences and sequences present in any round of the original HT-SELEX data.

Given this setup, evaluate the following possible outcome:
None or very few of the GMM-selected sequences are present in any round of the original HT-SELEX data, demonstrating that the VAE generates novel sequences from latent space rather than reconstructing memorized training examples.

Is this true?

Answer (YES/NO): YES